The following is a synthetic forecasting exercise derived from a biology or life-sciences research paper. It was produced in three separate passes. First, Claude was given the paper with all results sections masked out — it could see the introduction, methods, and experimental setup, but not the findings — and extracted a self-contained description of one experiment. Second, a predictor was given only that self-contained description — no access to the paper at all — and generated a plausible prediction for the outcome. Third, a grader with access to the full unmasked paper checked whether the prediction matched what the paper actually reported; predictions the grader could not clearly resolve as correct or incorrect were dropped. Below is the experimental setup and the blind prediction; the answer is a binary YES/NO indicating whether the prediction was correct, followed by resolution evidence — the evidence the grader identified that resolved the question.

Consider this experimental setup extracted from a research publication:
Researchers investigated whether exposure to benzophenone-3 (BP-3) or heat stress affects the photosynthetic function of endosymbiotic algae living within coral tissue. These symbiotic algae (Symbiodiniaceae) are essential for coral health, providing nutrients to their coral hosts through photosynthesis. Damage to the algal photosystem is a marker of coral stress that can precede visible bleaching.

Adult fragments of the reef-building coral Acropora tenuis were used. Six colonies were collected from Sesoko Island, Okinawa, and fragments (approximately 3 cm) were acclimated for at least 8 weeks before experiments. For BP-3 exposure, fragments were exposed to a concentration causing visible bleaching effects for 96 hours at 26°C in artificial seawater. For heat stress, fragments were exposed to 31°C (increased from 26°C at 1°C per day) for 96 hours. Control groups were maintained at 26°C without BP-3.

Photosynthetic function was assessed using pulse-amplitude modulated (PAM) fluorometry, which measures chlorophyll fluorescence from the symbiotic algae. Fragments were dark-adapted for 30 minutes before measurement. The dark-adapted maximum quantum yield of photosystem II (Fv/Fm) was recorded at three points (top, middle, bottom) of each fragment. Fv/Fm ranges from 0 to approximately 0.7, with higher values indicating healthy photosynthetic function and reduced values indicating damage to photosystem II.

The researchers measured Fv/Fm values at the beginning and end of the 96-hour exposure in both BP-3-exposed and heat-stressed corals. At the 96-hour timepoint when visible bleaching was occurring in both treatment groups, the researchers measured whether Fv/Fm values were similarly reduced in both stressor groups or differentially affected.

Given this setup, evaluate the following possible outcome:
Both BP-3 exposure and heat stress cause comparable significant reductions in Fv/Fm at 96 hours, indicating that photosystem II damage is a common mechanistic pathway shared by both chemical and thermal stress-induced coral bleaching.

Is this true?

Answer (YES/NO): NO